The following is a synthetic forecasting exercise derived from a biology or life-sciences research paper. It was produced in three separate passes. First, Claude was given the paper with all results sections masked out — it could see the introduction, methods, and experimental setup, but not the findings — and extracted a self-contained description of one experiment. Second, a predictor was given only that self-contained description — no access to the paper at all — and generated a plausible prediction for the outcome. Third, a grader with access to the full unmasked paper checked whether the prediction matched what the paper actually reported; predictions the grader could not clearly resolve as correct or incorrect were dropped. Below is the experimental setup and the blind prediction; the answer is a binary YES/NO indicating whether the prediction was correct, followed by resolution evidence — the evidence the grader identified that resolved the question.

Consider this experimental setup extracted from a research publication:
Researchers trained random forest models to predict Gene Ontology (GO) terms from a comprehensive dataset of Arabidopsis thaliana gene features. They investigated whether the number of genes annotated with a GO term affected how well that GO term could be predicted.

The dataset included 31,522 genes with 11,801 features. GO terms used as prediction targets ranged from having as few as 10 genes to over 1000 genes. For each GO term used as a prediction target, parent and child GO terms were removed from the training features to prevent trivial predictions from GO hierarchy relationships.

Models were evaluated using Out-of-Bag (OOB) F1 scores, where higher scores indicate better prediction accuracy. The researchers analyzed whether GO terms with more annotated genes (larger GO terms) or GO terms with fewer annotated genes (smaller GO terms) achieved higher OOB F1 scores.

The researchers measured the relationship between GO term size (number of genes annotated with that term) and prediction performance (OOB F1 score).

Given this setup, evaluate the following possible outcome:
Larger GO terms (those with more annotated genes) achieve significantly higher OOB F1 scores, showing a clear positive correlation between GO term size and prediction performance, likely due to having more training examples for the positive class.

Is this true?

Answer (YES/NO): YES